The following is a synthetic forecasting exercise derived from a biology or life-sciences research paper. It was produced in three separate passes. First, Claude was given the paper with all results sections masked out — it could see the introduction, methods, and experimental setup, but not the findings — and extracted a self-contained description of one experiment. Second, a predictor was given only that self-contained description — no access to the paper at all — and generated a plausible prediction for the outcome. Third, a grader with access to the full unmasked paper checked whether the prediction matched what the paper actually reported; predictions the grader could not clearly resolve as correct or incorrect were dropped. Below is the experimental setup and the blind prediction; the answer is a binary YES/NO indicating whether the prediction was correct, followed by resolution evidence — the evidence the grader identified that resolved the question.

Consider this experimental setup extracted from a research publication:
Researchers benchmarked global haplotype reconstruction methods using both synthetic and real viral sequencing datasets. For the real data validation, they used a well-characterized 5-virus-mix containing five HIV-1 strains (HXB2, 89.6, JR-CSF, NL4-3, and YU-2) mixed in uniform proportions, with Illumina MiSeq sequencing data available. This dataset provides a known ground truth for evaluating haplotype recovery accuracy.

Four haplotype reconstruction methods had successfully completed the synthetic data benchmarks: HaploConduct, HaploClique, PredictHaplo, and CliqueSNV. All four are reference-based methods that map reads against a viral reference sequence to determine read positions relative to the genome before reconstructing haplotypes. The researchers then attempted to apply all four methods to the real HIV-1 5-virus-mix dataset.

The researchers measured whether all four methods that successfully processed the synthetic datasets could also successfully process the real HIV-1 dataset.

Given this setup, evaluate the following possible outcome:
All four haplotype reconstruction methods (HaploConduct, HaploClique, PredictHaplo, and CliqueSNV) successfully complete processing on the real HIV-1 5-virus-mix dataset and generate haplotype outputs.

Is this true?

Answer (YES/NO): NO